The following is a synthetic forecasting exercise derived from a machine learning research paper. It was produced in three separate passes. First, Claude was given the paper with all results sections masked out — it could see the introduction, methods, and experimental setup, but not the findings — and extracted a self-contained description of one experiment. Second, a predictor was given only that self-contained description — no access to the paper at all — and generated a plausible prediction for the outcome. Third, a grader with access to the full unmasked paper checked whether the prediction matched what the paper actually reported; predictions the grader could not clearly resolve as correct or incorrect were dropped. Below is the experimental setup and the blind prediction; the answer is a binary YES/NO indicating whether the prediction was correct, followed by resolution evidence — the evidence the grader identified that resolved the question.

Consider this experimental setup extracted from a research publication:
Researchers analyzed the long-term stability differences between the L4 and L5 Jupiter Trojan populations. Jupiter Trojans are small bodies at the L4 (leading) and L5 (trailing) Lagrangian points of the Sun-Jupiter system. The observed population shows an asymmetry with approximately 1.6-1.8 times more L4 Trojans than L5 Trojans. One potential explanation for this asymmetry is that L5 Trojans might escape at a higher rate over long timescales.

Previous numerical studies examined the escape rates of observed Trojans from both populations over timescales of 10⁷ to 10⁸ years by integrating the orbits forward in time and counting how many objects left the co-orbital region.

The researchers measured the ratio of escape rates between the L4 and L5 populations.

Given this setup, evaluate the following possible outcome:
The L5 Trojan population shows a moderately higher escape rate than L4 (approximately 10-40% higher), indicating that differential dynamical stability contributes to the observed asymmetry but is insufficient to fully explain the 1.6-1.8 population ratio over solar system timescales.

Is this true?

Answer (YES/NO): YES